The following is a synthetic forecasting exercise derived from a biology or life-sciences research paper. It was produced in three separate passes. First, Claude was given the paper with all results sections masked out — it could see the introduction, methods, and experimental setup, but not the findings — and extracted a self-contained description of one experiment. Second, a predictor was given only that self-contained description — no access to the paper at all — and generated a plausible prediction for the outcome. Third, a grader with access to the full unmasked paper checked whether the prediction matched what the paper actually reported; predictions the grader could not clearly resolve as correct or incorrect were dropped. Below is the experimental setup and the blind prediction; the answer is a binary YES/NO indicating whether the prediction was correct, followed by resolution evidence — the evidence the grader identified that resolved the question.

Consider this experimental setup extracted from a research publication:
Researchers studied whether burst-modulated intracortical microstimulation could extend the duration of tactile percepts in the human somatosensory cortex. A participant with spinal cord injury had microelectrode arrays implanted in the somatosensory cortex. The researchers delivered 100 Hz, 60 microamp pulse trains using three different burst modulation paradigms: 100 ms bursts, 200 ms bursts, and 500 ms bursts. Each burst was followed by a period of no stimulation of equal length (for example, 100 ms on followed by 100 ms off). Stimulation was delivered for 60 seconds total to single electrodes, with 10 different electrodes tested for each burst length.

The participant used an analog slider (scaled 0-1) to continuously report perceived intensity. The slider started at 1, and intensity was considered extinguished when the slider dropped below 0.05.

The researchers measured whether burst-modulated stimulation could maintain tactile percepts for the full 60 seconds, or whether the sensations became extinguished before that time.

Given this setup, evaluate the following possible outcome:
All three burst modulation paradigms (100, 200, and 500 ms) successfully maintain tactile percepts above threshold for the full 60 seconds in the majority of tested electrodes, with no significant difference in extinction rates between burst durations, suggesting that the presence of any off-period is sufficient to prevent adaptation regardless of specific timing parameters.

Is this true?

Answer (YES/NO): NO